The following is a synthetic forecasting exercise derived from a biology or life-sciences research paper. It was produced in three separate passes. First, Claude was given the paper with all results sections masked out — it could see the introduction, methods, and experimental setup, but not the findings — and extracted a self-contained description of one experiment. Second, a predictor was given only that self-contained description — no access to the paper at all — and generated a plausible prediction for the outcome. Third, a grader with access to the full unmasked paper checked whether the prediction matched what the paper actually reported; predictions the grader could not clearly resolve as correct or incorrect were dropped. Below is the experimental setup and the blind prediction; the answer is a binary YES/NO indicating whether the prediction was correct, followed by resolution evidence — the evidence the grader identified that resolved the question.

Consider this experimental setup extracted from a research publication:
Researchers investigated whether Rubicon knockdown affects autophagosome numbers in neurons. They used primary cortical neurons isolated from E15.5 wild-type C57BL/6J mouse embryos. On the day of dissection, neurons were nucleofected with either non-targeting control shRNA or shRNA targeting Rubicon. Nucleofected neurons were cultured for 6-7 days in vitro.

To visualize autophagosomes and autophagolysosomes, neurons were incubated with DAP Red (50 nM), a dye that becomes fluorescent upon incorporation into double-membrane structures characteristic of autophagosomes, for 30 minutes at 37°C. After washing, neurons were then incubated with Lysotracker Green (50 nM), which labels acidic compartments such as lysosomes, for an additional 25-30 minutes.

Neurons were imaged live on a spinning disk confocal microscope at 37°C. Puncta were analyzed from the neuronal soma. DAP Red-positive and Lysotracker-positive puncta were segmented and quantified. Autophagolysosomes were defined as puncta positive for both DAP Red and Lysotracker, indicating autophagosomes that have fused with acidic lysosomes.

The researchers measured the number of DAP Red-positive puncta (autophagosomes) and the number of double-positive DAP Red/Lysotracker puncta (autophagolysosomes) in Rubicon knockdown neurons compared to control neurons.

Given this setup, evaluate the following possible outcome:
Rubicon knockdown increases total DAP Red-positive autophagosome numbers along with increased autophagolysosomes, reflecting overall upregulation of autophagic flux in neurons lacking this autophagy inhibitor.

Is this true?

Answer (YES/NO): YES